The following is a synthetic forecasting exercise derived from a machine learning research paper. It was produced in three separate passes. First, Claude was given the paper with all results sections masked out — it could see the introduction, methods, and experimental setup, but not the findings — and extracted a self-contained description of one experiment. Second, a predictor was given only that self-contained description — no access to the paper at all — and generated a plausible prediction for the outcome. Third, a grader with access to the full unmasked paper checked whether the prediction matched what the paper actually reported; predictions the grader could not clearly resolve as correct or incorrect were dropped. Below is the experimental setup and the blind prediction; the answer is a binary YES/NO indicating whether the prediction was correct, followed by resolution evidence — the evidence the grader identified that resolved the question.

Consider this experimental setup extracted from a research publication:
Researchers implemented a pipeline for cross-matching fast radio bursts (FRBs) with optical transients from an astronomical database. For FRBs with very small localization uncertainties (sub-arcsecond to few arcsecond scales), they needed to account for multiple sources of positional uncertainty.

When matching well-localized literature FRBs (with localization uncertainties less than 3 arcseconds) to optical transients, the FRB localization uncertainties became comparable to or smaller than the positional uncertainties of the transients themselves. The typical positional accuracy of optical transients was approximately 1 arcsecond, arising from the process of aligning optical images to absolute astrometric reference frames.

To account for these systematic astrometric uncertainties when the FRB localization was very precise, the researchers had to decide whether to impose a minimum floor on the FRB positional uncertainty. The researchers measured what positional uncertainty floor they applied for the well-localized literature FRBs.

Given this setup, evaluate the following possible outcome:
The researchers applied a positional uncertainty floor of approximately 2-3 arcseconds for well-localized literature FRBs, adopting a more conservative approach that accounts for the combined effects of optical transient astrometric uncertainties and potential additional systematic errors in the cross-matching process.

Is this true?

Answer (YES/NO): NO